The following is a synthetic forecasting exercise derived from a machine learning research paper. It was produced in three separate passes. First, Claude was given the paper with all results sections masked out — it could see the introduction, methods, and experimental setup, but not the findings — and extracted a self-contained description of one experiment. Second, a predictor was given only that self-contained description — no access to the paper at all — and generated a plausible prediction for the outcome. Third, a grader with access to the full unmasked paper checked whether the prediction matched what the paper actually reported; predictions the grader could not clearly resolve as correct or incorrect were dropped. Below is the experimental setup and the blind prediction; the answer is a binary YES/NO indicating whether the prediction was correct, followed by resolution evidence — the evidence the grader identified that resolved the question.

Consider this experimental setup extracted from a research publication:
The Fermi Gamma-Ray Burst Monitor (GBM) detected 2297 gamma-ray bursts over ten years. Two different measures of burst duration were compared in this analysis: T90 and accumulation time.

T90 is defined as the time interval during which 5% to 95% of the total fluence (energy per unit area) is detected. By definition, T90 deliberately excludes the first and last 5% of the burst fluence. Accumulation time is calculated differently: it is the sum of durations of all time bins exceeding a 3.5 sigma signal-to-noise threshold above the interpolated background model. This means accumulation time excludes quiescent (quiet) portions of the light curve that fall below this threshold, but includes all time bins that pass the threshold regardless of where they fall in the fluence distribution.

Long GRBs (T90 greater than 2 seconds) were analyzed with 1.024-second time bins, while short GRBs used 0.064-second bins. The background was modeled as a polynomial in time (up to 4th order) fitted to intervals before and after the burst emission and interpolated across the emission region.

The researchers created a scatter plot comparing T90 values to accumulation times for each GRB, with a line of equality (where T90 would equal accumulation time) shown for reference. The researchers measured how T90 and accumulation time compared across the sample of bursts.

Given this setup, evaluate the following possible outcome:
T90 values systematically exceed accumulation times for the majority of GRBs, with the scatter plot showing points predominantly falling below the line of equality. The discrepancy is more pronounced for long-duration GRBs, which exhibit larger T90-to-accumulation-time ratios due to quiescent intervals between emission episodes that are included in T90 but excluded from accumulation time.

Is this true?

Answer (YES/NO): NO